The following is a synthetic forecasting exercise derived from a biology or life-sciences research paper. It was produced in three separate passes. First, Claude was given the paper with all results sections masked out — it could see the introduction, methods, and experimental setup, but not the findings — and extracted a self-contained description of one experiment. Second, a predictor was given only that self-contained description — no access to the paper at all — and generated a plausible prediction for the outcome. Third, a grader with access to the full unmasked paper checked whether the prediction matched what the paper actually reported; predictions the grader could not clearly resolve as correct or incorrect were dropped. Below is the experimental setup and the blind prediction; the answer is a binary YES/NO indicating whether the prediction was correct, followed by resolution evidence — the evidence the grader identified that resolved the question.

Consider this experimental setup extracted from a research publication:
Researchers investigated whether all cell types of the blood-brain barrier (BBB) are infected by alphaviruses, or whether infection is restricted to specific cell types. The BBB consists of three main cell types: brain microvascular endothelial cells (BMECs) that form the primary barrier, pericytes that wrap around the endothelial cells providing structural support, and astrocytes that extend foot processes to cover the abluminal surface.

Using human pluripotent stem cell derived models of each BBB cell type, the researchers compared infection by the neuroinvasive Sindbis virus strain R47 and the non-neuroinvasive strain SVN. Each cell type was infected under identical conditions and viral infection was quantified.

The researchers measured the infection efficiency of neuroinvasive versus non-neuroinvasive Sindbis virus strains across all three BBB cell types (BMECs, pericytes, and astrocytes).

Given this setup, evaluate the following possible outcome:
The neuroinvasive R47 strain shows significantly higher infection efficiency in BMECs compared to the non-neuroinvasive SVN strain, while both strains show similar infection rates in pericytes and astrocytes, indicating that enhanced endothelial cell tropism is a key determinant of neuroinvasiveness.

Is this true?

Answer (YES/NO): NO